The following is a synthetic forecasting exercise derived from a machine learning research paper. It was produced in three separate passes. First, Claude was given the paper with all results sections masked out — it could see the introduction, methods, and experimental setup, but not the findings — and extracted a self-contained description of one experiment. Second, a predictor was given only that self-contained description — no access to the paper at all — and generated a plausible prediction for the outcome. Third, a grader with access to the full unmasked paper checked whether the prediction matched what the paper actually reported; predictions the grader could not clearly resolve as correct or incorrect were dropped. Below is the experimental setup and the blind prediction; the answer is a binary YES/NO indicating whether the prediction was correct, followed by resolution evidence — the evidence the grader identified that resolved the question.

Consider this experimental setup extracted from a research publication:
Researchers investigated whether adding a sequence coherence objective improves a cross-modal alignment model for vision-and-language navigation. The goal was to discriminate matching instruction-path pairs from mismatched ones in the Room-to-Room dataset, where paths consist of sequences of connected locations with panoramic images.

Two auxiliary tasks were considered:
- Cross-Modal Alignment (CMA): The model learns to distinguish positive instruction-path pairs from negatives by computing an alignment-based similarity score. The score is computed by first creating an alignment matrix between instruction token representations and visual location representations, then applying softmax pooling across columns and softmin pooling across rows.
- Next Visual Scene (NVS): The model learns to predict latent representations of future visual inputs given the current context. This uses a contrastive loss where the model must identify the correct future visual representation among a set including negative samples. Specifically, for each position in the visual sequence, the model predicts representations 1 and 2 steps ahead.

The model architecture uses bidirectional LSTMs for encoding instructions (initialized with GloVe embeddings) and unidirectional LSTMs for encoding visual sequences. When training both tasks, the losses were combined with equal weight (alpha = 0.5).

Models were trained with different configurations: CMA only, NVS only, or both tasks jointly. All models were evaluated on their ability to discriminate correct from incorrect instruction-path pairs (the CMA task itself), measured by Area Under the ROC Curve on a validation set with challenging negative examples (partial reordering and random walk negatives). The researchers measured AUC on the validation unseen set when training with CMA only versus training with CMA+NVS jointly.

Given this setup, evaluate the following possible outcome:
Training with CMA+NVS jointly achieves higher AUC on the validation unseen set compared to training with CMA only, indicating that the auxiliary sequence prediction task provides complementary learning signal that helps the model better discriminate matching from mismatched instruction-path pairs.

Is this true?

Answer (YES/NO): YES